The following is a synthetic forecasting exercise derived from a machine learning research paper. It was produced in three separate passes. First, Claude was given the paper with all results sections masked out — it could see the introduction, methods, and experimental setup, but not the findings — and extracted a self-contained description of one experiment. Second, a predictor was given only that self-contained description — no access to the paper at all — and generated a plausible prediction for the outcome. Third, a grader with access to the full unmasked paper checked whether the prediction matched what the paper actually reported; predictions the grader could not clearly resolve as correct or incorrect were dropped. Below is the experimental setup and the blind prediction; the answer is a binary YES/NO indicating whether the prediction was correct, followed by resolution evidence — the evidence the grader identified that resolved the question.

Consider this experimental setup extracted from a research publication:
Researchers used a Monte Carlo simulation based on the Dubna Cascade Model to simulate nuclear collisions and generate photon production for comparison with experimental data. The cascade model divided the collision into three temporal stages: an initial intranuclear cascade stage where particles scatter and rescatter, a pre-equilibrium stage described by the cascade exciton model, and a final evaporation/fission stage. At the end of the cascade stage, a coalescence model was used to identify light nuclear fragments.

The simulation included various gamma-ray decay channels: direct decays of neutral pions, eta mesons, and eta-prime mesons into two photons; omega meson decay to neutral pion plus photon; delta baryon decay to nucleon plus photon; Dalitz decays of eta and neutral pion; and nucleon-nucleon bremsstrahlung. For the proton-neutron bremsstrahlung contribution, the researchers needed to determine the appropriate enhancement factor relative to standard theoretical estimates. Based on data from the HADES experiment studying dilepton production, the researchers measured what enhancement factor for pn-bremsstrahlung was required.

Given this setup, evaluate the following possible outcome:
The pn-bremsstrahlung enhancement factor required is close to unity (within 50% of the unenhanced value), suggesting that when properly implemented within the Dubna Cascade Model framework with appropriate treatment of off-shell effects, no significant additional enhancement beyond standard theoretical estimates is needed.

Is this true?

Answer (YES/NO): NO